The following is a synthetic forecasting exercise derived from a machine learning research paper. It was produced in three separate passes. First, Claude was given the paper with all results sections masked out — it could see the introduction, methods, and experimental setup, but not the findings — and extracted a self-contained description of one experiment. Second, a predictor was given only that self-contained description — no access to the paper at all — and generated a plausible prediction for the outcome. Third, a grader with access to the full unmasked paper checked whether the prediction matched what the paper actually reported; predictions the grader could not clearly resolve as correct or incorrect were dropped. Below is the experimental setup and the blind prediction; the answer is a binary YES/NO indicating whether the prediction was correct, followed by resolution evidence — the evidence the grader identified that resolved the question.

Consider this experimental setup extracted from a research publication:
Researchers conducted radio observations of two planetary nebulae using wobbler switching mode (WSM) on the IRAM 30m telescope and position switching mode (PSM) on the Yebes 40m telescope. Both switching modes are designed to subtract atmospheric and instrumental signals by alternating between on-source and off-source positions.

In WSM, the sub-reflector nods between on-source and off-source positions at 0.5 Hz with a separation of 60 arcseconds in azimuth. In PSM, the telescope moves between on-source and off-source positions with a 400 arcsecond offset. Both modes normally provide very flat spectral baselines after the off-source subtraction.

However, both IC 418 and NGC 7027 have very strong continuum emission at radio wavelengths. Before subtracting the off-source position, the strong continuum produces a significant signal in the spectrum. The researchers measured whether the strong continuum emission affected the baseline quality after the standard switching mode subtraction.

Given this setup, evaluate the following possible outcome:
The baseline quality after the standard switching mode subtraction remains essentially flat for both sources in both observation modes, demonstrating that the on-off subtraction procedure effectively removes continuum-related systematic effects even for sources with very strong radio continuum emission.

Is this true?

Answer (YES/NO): NO